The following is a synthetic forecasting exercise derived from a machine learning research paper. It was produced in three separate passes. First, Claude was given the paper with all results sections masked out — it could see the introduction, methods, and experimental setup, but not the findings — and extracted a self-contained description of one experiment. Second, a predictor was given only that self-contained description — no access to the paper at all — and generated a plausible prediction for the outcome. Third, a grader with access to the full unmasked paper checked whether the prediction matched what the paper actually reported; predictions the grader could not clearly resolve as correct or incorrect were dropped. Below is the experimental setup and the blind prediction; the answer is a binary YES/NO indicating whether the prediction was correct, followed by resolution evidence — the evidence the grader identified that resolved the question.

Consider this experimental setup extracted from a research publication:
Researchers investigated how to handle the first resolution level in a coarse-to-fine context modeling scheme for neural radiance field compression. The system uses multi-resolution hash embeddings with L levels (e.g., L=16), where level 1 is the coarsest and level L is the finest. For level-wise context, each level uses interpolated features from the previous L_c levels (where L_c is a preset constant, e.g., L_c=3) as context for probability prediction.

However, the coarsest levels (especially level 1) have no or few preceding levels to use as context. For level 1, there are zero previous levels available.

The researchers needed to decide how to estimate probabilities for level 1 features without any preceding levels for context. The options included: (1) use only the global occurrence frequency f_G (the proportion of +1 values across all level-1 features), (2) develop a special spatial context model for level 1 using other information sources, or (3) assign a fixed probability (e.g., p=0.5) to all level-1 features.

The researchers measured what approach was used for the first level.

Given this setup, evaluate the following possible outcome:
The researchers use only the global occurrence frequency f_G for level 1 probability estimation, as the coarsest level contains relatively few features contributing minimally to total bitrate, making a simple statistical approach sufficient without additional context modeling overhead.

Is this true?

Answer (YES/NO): YES